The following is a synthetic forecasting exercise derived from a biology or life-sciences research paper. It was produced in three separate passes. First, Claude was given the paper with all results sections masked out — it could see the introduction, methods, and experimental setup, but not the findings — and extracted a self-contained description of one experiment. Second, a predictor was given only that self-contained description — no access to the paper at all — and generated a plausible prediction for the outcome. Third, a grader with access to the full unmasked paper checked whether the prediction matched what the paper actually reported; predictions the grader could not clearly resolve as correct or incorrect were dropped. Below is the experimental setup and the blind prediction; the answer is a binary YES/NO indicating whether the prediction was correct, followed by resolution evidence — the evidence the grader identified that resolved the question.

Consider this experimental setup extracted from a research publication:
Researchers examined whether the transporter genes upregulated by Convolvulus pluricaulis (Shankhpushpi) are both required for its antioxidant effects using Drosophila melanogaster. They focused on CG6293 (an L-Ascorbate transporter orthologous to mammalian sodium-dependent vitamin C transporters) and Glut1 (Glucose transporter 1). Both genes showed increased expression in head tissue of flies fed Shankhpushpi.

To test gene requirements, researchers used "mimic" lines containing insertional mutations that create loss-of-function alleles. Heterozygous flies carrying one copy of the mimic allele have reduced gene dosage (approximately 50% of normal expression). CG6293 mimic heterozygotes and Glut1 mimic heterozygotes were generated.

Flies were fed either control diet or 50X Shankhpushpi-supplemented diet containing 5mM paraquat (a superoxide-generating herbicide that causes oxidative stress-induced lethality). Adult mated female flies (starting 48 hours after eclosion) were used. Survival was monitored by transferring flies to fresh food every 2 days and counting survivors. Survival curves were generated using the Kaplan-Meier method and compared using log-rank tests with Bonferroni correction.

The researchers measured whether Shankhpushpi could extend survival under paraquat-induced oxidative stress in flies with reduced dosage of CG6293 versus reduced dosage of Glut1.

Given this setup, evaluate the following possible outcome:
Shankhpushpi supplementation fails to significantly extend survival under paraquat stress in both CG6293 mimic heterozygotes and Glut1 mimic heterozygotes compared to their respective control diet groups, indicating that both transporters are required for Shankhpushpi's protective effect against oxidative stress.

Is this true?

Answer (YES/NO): YES